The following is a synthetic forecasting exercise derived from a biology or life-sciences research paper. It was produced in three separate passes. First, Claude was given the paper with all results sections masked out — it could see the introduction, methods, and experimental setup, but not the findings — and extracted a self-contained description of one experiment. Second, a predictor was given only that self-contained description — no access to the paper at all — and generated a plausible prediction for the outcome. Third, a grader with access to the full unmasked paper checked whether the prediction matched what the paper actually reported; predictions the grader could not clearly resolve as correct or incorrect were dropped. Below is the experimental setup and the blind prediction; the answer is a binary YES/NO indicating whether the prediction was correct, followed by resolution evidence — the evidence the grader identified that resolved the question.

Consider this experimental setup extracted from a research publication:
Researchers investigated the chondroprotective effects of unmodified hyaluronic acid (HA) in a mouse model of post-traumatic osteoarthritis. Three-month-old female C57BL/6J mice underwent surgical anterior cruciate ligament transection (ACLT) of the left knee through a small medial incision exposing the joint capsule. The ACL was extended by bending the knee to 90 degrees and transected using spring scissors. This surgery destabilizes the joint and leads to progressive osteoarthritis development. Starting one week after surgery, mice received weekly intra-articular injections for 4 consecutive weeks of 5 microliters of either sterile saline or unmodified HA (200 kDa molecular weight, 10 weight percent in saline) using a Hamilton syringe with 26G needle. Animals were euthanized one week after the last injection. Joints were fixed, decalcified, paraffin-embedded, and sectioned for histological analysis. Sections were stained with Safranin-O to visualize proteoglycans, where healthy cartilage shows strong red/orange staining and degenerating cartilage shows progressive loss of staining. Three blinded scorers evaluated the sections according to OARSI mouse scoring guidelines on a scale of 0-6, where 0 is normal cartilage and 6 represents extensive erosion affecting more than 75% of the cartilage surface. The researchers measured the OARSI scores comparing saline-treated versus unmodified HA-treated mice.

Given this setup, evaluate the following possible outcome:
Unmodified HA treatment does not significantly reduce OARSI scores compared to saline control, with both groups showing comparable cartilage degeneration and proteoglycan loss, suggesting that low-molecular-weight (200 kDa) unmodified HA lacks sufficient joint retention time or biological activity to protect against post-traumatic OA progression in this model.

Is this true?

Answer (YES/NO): YES